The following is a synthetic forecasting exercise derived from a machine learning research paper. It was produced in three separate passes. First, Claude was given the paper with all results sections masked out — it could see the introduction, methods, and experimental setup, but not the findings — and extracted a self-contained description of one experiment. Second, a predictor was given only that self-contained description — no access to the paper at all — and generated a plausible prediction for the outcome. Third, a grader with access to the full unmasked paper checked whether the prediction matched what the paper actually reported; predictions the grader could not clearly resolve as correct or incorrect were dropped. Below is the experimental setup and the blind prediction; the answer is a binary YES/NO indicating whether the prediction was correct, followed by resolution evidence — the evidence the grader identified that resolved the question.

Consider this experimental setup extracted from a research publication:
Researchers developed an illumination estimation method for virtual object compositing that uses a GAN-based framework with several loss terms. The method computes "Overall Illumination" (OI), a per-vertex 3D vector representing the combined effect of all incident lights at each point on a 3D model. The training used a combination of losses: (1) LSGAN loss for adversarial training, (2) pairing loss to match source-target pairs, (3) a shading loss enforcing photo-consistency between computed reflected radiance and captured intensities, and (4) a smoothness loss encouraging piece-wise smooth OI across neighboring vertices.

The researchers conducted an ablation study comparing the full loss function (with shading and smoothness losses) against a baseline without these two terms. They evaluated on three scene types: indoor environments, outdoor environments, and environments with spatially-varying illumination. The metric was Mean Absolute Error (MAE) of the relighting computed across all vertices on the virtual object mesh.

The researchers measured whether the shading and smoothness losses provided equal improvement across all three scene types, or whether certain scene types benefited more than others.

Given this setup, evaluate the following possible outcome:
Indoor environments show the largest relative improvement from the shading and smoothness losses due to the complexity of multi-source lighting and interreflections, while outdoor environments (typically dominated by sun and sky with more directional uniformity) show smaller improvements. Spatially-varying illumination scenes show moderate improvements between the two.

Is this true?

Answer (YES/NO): NO